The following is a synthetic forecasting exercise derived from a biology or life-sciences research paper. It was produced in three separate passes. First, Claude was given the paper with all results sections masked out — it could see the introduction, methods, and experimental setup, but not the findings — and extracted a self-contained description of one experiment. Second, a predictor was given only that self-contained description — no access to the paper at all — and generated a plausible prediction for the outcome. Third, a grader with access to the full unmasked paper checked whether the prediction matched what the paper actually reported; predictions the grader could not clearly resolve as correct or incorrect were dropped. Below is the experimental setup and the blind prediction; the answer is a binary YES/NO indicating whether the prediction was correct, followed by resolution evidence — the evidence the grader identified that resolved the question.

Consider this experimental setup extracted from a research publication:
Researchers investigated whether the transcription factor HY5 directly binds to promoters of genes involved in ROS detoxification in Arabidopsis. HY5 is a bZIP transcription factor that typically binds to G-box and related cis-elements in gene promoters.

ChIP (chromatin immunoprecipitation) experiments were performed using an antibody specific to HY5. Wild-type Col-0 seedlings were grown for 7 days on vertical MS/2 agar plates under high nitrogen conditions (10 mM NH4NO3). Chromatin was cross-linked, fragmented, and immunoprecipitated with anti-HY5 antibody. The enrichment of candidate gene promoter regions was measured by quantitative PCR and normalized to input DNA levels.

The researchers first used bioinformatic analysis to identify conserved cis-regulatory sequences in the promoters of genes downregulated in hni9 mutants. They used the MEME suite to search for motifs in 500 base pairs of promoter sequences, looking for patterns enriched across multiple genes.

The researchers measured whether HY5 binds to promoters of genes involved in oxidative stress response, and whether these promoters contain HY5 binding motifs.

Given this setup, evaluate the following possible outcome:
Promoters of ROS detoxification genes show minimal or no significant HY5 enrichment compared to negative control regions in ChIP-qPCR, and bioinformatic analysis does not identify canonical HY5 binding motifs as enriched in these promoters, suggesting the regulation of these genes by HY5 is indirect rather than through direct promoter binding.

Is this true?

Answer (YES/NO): NO